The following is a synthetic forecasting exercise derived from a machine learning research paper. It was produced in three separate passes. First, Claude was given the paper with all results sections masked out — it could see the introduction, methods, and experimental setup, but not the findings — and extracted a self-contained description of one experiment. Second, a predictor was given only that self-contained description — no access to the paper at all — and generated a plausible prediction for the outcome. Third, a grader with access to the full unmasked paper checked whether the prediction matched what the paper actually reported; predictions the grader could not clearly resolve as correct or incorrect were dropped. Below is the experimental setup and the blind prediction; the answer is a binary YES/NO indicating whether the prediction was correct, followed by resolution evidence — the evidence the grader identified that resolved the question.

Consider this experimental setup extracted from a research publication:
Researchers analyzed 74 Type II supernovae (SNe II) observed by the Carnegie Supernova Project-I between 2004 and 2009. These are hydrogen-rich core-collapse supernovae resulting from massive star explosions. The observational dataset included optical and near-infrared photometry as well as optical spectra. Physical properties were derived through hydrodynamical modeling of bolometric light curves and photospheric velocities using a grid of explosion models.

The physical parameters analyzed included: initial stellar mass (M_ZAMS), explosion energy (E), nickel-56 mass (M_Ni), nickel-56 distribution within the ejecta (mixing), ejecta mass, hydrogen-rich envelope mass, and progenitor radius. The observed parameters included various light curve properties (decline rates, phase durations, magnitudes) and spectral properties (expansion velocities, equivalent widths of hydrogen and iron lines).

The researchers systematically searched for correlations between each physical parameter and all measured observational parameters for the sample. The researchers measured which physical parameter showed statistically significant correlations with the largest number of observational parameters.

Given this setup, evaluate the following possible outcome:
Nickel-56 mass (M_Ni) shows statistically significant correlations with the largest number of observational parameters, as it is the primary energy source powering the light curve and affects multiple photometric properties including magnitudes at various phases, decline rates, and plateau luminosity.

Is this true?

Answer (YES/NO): NO